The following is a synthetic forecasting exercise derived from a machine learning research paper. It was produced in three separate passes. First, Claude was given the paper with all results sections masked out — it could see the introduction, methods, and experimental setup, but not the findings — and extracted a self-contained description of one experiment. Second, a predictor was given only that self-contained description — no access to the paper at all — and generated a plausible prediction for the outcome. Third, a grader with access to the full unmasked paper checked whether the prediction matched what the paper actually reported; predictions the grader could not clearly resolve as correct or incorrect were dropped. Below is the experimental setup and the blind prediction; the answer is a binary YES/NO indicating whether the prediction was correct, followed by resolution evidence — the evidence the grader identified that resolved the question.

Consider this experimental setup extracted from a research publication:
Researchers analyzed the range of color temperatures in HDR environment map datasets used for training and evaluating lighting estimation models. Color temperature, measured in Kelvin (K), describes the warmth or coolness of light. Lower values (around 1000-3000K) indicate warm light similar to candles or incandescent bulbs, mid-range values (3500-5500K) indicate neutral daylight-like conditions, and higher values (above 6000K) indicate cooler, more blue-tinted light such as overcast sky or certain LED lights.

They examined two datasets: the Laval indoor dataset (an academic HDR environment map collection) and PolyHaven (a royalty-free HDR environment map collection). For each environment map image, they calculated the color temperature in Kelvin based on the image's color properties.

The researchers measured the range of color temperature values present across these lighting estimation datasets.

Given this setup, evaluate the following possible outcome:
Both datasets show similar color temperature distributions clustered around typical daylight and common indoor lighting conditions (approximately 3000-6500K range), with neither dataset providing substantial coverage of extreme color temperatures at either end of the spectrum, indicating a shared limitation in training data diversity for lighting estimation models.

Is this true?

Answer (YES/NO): NO